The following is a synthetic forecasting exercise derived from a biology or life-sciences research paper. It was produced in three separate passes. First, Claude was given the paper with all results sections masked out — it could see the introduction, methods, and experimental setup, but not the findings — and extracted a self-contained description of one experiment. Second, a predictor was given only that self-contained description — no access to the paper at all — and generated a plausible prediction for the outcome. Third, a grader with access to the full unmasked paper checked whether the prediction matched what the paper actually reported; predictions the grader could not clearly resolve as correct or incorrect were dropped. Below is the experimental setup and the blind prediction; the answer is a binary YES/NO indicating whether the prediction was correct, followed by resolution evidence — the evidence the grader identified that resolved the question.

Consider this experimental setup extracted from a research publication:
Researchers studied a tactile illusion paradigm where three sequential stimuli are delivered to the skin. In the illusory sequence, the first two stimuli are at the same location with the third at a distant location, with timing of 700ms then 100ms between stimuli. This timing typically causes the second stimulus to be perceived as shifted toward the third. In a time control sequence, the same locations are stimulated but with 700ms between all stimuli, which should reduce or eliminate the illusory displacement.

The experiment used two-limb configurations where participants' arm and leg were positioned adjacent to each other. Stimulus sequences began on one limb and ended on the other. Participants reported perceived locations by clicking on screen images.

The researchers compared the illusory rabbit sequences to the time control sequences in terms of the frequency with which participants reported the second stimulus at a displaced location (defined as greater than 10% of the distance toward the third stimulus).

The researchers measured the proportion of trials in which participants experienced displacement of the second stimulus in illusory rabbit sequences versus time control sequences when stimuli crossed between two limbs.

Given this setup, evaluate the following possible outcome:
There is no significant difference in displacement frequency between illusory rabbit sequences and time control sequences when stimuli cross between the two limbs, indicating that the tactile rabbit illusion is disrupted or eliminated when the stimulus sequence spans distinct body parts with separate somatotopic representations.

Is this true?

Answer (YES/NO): NO